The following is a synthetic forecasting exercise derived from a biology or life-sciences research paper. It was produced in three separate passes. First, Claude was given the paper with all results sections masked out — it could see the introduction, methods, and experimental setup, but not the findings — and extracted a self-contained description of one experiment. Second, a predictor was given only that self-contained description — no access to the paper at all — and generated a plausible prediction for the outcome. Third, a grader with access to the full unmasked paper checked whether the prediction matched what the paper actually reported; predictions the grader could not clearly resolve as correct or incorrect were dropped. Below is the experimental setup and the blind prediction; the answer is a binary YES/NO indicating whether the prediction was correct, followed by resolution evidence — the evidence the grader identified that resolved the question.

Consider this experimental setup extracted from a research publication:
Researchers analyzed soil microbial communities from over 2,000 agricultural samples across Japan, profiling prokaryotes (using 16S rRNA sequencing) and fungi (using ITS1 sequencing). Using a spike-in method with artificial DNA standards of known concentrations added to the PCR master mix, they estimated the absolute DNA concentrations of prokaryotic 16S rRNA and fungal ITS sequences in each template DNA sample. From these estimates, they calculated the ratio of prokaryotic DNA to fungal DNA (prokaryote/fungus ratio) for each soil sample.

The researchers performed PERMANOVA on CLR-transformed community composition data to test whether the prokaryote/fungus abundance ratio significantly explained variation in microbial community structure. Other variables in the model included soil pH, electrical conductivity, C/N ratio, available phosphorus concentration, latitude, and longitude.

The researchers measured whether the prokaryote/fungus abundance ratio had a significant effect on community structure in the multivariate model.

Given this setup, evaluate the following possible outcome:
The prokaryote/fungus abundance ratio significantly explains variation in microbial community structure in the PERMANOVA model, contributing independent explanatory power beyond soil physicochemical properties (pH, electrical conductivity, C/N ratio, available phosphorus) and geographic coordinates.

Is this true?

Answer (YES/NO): YES